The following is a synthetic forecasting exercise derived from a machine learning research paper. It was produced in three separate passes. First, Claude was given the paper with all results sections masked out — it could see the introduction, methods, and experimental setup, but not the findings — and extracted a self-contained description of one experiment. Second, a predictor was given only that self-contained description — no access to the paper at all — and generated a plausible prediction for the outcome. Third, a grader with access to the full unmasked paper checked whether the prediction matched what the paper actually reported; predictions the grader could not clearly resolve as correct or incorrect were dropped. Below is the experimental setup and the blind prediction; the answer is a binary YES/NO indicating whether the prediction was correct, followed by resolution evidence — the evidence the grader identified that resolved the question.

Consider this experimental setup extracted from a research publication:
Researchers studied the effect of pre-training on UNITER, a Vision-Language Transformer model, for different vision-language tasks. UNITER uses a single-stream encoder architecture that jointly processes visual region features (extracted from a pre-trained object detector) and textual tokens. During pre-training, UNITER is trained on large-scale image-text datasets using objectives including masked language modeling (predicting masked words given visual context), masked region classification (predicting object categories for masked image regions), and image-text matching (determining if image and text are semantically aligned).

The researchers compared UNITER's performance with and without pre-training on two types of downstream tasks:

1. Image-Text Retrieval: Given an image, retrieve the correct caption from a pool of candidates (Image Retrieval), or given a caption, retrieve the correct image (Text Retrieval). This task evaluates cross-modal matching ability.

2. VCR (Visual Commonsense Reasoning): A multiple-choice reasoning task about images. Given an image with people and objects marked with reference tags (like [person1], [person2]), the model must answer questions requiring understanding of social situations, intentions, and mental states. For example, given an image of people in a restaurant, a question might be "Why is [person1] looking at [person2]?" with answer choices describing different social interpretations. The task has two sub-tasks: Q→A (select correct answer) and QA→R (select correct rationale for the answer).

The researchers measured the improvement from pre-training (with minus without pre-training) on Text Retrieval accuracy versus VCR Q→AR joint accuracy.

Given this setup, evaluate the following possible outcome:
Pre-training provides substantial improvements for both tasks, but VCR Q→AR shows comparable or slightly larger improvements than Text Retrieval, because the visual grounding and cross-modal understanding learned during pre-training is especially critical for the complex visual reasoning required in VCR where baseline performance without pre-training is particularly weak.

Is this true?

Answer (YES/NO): NO